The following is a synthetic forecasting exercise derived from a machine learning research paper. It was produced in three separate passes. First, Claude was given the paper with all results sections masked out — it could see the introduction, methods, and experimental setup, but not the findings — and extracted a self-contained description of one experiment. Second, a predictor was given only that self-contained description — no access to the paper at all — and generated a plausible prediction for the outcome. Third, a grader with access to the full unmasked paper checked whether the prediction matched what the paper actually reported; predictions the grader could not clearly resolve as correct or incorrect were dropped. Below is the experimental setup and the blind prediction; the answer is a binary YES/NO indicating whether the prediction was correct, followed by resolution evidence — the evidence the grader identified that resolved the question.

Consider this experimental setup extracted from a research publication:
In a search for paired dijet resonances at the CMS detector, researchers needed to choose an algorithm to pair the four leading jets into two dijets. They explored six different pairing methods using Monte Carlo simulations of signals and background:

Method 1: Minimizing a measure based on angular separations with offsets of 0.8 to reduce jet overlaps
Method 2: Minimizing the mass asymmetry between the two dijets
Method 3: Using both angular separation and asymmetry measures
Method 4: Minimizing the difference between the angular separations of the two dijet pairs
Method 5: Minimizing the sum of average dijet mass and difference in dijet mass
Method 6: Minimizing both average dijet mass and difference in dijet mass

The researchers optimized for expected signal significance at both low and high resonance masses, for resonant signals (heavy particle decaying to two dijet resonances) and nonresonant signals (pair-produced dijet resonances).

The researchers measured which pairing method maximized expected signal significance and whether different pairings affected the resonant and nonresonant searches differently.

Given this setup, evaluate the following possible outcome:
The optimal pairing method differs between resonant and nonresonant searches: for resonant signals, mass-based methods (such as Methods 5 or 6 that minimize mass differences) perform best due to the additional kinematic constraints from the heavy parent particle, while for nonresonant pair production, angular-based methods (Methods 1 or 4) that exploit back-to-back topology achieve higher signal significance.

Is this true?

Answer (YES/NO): NO